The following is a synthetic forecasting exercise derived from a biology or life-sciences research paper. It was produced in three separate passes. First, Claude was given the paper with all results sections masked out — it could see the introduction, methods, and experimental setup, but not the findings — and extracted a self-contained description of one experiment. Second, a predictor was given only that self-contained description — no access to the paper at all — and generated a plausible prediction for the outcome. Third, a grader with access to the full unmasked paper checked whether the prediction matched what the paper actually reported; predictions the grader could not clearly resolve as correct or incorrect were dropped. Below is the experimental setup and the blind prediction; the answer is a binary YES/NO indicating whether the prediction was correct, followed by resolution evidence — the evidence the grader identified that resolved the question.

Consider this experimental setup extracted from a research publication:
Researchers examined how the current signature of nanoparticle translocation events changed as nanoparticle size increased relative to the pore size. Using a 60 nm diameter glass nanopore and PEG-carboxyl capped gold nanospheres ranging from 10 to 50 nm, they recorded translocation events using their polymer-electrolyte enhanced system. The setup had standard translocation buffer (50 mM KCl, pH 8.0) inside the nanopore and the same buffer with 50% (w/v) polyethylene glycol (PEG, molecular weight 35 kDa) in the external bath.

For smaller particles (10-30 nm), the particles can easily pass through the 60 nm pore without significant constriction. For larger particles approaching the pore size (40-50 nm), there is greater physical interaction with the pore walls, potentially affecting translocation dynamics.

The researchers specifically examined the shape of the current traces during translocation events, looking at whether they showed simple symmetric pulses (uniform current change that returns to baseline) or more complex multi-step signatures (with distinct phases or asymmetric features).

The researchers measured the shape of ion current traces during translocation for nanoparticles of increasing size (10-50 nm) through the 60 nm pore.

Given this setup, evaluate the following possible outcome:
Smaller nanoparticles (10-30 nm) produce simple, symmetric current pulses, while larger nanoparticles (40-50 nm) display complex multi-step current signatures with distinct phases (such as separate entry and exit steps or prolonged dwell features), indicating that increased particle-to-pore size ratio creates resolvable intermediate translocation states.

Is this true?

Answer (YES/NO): YES